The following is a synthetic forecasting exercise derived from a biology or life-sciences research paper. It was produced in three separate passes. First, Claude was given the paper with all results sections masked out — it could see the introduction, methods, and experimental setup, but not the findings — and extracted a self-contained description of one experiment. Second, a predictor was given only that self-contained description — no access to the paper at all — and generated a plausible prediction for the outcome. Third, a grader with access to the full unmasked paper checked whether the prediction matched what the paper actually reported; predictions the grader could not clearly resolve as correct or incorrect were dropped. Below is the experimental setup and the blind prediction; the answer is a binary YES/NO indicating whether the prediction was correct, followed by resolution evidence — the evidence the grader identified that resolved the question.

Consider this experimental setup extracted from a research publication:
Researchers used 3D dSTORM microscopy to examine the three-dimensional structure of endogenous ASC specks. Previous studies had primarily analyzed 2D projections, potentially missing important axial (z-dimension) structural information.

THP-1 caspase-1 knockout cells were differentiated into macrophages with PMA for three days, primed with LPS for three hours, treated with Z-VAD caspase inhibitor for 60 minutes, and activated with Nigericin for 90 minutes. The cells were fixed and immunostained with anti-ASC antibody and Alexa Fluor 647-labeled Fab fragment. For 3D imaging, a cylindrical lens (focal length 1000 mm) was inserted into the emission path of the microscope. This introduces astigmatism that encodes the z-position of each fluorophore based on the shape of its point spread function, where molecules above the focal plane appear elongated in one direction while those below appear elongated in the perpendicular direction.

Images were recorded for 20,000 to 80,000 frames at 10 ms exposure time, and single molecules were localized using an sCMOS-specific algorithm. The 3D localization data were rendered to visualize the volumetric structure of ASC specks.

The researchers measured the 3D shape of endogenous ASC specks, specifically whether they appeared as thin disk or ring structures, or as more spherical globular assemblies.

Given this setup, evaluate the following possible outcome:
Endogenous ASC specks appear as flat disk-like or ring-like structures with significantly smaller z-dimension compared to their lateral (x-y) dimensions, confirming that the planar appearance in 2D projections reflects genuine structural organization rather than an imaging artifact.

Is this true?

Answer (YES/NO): NO